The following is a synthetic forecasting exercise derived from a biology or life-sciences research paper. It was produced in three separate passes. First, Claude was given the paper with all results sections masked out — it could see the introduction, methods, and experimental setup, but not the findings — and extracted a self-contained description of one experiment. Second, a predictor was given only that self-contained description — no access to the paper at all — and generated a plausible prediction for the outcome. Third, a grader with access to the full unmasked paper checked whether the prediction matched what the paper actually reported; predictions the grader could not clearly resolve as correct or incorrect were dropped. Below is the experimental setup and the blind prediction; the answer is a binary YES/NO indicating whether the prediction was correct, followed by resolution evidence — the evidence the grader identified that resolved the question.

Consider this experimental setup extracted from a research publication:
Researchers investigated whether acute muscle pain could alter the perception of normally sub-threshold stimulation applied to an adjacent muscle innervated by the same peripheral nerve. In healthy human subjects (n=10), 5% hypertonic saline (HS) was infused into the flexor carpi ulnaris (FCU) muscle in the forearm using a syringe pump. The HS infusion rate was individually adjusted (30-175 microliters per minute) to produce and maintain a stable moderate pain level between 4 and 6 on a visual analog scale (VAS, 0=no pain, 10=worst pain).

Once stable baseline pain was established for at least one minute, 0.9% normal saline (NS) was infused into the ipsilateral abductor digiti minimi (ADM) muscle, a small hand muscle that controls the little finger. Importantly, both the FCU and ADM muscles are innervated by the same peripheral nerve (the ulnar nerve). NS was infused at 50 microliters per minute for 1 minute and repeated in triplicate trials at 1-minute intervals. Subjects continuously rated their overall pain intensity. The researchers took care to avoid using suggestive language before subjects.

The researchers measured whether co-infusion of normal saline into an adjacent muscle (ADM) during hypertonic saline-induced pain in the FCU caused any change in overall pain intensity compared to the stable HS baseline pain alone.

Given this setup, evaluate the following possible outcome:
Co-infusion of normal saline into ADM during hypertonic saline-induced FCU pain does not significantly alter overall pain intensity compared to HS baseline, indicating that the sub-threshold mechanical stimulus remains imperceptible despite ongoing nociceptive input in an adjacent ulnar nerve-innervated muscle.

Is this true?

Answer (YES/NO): NO